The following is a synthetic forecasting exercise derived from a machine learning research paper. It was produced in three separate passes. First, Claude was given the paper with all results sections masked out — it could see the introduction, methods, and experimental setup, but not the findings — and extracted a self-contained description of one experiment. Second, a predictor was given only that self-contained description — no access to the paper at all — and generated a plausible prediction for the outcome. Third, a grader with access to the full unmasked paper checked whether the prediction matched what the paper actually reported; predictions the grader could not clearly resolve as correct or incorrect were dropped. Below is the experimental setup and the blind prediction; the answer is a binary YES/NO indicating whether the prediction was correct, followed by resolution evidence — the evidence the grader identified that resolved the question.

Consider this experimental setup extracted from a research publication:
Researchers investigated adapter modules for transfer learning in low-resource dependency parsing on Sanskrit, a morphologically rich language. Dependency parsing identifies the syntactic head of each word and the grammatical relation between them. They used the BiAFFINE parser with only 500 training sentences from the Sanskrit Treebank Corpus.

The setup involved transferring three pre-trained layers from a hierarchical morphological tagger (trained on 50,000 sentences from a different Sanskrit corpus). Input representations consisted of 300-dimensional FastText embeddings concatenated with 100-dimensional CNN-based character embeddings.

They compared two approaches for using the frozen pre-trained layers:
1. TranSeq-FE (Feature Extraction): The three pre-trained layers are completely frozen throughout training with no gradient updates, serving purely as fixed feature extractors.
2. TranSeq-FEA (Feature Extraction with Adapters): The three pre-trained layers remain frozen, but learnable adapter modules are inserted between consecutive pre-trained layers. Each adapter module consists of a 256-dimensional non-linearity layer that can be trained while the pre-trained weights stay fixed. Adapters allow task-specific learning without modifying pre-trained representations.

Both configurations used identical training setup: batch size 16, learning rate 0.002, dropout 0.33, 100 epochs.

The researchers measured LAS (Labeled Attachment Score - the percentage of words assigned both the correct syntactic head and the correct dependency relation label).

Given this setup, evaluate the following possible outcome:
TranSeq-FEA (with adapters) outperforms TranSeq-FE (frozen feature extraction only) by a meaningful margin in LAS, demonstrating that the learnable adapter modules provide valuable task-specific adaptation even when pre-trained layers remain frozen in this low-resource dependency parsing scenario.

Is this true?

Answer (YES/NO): YES